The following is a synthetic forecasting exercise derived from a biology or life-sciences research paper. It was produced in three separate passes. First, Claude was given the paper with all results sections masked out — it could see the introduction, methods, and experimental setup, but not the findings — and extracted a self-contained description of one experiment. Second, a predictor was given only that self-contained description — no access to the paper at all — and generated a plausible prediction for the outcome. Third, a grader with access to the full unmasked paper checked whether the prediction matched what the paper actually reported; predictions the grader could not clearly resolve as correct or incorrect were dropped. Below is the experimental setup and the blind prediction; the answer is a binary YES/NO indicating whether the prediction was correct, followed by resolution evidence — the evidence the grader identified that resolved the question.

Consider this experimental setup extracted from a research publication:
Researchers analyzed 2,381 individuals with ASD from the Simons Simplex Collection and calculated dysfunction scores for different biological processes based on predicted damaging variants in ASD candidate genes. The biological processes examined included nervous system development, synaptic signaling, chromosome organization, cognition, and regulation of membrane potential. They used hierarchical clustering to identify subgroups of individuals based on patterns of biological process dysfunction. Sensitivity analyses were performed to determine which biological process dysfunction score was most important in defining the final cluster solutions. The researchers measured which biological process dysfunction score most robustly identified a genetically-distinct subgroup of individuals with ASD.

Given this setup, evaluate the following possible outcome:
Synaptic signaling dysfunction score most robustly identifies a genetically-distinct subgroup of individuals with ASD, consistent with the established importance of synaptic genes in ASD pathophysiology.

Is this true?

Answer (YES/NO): NO